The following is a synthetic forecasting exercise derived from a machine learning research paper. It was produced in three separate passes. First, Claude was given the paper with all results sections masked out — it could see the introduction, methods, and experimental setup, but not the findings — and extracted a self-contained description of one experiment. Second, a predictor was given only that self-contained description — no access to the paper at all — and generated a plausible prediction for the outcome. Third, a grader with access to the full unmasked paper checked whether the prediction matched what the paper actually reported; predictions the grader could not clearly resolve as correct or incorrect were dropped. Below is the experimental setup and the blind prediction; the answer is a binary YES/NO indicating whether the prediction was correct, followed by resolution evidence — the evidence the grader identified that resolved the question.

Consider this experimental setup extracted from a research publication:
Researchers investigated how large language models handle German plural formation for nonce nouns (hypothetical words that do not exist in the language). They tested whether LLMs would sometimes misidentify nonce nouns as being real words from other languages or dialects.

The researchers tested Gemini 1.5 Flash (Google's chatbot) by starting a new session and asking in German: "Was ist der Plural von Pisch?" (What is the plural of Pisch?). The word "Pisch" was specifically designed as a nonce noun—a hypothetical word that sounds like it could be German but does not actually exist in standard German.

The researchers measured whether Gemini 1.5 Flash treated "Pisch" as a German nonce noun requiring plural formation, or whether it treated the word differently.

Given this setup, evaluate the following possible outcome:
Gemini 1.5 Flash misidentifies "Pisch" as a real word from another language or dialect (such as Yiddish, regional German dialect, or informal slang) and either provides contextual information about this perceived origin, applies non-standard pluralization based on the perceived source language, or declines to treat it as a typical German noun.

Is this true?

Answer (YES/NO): YES